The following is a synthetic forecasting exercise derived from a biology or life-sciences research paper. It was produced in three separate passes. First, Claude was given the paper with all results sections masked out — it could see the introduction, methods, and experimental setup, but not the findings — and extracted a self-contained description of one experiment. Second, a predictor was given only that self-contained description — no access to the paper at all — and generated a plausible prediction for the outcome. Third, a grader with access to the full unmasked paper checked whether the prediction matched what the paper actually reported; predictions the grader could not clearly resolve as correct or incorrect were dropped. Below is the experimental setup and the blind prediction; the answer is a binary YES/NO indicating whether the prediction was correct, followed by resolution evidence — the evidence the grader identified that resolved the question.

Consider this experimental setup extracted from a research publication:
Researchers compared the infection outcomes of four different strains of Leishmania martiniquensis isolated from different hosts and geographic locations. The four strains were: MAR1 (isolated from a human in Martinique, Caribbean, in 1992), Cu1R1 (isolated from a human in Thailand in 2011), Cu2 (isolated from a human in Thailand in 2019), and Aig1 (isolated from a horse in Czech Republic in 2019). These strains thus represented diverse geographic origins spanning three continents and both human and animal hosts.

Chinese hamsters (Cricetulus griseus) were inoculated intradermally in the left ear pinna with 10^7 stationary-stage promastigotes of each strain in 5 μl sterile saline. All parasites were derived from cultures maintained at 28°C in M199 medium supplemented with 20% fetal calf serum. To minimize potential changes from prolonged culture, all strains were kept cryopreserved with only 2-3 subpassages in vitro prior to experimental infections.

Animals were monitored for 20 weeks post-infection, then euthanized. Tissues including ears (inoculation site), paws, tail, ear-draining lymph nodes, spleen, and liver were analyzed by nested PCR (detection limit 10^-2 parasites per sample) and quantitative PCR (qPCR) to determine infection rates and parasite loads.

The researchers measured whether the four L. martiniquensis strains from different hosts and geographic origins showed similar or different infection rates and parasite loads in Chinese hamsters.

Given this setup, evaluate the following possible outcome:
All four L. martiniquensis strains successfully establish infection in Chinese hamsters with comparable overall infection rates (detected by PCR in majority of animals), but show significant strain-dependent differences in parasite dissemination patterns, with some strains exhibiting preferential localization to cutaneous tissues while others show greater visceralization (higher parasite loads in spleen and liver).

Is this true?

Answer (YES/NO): NO